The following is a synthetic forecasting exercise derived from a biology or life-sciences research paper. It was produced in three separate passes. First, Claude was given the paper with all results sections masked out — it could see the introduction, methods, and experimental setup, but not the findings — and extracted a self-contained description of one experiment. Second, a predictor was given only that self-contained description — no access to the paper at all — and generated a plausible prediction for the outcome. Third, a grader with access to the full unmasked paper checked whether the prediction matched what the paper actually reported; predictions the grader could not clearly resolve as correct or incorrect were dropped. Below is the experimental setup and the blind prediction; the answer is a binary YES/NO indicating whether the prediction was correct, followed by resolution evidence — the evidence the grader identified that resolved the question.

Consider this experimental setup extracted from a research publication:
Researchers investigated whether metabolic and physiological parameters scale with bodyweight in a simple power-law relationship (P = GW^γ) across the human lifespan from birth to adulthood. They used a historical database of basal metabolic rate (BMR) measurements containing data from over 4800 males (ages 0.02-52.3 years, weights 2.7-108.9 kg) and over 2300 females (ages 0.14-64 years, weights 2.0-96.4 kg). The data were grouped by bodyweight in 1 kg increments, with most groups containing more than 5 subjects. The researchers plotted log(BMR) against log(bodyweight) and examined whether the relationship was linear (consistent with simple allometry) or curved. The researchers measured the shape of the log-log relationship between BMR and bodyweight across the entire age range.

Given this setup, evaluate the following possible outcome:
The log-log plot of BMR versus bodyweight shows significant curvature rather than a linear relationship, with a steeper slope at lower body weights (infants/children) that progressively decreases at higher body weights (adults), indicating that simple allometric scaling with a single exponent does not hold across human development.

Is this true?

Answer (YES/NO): YES